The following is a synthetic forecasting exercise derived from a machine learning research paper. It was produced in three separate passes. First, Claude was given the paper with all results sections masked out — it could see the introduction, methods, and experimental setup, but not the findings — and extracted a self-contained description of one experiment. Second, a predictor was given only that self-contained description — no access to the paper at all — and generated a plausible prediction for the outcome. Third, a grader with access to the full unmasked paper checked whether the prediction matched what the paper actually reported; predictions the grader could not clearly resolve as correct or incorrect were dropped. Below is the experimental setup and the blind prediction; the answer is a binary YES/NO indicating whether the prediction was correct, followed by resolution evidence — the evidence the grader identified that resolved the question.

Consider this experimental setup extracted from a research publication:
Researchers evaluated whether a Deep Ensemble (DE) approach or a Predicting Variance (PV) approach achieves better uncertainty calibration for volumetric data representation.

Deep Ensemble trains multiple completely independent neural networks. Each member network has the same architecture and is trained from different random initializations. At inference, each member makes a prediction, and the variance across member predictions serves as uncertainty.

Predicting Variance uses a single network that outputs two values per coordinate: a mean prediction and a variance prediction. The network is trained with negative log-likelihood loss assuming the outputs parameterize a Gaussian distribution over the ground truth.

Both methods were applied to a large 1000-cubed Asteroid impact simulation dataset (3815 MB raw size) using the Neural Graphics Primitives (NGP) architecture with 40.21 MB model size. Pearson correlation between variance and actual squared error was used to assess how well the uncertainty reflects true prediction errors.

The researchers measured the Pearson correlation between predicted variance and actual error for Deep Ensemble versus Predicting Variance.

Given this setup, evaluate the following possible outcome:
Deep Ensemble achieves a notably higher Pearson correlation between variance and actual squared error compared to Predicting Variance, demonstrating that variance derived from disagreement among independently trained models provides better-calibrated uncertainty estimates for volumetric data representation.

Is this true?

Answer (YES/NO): NO